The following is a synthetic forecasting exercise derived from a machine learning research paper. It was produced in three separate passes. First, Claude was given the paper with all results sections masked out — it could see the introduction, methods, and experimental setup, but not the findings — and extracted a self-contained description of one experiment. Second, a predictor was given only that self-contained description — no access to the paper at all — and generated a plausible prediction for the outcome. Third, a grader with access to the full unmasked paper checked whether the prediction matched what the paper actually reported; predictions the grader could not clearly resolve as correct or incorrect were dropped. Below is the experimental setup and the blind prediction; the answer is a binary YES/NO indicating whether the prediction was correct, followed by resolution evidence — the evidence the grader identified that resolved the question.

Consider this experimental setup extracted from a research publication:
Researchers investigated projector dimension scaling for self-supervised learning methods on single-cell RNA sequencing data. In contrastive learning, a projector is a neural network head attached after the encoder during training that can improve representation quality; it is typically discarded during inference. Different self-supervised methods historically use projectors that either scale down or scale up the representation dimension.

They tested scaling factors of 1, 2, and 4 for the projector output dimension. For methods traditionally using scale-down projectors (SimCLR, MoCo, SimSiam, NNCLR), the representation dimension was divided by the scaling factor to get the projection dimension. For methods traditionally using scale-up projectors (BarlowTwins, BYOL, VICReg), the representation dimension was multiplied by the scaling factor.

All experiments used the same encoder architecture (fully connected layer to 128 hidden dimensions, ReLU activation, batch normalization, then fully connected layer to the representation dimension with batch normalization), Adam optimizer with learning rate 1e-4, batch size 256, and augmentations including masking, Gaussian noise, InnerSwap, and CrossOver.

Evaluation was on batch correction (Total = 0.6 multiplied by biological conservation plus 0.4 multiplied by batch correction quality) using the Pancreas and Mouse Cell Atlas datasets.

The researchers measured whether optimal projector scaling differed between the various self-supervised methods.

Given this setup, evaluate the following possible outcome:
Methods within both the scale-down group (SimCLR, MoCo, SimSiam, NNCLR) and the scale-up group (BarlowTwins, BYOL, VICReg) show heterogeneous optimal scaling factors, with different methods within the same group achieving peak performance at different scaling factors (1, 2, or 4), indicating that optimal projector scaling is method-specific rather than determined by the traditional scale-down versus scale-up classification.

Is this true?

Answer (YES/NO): NO